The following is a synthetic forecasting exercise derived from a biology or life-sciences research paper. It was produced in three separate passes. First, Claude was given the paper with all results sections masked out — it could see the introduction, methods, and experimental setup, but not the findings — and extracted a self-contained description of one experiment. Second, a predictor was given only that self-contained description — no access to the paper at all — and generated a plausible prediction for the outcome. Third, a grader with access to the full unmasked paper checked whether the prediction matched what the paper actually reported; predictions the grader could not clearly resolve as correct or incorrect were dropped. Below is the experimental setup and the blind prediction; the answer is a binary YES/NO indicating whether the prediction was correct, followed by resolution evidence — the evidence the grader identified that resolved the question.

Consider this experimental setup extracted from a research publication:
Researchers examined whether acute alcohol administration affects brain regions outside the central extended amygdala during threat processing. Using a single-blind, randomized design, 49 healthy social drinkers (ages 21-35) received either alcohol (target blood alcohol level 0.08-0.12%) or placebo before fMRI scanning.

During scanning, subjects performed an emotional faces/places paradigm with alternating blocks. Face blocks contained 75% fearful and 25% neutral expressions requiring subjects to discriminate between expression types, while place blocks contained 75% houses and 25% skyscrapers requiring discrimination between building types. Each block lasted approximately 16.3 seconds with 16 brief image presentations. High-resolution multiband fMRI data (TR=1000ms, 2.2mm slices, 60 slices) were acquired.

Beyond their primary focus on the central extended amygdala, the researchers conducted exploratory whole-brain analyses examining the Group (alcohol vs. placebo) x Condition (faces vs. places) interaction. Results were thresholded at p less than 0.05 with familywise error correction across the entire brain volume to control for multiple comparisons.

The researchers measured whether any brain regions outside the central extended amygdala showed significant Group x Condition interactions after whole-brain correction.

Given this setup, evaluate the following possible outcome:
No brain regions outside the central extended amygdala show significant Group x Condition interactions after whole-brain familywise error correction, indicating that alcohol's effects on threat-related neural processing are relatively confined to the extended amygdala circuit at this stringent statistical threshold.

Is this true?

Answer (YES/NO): YES